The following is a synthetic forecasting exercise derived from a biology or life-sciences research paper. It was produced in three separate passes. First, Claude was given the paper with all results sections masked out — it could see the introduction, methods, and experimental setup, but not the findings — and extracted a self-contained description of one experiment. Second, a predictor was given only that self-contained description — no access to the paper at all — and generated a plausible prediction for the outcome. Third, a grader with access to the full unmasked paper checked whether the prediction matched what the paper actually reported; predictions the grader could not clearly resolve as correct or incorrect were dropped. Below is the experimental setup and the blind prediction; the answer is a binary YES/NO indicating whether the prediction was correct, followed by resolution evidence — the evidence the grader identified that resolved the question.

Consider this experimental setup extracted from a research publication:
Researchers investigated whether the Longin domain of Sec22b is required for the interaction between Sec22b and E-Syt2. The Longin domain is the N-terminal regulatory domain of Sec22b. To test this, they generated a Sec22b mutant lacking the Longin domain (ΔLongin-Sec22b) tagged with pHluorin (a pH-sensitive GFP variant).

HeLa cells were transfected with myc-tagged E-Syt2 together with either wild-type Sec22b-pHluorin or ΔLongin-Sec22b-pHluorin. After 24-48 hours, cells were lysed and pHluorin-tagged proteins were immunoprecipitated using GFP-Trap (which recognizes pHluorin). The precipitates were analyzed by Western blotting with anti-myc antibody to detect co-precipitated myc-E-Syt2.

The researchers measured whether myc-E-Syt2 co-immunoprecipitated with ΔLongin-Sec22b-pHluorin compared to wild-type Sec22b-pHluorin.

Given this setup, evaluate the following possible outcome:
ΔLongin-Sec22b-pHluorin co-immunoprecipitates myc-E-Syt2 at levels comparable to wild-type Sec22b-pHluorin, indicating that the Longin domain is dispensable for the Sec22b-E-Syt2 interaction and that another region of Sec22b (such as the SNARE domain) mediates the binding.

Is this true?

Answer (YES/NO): NO